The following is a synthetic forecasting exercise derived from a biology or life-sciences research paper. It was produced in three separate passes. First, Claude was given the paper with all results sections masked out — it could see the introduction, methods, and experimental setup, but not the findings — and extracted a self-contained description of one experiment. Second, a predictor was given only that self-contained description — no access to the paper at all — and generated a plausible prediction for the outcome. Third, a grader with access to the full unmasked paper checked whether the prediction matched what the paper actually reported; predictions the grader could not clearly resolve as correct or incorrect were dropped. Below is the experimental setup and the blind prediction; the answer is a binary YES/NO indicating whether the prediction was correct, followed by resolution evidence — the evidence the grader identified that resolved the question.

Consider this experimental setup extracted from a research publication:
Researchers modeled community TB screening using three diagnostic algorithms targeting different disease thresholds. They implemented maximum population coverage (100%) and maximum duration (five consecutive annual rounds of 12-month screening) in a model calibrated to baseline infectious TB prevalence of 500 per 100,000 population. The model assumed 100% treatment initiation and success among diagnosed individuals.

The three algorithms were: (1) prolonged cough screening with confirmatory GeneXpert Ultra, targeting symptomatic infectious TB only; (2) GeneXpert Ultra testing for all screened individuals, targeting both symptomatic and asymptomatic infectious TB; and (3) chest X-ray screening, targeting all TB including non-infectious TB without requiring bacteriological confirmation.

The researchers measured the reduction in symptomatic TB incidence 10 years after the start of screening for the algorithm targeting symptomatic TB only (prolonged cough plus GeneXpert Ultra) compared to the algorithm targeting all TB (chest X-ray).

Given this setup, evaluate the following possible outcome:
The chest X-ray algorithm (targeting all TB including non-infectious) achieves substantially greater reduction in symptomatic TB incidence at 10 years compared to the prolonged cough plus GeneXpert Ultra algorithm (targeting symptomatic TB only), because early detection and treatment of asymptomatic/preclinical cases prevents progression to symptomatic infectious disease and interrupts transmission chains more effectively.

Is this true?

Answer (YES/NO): YES